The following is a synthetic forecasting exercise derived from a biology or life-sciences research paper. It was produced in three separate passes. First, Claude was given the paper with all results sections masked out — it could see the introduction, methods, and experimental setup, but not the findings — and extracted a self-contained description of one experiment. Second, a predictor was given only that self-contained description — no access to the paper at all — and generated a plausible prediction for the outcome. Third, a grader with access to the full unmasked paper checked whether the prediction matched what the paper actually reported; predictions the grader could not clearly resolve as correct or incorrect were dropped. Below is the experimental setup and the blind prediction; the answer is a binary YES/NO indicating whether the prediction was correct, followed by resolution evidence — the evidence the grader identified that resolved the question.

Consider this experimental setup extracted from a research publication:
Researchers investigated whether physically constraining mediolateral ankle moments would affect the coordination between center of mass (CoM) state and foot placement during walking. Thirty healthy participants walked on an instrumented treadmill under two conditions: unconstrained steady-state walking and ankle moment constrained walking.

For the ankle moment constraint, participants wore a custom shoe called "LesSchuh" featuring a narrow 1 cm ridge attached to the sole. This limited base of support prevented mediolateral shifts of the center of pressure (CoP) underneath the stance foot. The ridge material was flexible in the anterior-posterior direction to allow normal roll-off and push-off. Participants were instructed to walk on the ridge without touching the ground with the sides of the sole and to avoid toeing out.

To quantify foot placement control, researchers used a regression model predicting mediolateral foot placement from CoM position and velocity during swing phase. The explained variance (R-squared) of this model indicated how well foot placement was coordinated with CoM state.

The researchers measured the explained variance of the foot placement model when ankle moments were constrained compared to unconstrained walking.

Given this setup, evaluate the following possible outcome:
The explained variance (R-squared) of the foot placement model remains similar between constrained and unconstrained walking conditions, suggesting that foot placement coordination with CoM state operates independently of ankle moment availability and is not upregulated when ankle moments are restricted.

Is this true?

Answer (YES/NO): NO